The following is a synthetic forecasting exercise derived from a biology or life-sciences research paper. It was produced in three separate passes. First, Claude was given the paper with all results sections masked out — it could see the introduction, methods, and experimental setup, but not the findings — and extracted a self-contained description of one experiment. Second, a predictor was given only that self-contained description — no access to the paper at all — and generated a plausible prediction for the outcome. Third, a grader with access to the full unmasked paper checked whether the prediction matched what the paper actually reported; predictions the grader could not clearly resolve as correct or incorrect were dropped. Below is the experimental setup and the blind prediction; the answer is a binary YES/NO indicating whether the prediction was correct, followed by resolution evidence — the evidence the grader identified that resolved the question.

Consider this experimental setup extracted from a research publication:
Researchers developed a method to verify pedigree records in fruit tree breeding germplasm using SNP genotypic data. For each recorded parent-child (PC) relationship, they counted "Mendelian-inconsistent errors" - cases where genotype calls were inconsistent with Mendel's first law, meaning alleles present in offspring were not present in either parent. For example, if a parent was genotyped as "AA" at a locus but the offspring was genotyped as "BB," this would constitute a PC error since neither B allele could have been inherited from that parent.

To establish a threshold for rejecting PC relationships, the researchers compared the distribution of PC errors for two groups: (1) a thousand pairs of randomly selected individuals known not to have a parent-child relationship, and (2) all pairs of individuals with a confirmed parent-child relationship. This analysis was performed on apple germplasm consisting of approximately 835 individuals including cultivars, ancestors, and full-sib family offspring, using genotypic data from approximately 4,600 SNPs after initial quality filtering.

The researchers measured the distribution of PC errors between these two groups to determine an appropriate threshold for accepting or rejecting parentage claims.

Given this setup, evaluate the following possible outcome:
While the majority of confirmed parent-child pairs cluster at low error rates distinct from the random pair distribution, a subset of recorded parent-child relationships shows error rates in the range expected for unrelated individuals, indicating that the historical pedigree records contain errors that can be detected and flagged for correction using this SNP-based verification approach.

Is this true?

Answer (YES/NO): YES